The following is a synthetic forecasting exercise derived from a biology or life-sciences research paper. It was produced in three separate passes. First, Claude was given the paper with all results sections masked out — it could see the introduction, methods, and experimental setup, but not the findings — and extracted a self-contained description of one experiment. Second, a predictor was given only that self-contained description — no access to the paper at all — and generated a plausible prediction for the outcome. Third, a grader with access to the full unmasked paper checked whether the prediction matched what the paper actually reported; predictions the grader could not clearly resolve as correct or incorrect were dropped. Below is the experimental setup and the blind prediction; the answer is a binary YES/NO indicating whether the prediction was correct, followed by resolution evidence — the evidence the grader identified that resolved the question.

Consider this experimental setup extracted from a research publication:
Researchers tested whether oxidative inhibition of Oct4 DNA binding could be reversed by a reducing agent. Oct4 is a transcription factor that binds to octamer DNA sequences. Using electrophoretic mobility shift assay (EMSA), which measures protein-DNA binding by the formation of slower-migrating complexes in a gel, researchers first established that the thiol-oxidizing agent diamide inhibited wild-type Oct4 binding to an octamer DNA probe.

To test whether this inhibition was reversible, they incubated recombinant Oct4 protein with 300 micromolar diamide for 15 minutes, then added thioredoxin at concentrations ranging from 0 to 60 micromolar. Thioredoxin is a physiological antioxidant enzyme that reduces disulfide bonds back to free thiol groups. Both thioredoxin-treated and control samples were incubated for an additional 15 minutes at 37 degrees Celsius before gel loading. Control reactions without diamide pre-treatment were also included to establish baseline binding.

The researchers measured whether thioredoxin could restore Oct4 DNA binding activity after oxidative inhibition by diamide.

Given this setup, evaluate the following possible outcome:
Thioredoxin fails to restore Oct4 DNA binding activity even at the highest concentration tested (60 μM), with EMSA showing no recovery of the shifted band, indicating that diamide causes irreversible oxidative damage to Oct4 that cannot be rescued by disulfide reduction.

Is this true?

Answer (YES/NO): NO